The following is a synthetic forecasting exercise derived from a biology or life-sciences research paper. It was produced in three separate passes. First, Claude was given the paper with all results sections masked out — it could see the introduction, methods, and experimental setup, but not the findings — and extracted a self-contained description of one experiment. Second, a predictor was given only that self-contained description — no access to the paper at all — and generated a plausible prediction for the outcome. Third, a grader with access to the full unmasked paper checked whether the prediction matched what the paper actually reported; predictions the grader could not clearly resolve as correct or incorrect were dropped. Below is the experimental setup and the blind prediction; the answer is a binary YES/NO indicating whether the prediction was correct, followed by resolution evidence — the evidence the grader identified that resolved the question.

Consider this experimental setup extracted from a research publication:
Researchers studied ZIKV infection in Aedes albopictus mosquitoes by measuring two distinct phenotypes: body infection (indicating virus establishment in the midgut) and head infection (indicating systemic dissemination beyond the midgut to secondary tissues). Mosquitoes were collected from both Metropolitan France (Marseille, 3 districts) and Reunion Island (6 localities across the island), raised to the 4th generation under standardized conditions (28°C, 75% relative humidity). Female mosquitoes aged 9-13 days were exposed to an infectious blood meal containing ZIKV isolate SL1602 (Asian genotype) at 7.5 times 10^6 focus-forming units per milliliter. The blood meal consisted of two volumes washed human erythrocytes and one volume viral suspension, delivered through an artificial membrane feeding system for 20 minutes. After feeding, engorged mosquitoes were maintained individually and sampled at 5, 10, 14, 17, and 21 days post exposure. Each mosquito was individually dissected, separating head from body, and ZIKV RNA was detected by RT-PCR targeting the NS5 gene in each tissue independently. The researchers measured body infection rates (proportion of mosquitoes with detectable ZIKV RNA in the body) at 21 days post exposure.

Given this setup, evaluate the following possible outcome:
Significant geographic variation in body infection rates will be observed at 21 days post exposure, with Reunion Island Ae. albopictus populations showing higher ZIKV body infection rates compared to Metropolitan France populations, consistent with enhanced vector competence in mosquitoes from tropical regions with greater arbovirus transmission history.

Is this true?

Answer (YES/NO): NO